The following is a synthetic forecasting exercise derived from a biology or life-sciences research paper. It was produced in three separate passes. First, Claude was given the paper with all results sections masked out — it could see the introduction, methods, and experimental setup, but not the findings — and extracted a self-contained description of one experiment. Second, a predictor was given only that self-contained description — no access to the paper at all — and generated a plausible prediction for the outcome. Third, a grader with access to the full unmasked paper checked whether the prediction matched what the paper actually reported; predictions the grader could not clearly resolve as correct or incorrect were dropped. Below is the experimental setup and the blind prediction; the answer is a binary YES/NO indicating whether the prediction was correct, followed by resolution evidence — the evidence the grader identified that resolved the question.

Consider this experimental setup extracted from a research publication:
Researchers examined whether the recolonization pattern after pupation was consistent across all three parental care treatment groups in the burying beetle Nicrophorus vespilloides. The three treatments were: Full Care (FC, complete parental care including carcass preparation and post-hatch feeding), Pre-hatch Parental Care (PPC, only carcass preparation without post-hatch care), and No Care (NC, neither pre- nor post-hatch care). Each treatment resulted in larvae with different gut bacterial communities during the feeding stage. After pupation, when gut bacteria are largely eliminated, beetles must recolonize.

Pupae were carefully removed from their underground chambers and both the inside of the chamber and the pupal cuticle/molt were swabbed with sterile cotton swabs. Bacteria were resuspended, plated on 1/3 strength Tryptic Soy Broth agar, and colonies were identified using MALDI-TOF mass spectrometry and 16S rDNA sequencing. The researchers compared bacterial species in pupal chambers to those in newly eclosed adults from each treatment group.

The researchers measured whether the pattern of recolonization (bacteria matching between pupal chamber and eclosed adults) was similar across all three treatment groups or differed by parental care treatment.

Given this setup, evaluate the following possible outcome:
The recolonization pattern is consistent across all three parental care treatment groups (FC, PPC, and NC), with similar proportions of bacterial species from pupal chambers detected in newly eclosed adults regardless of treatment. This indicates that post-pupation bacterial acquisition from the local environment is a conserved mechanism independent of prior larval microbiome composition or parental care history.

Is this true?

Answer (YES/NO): NO